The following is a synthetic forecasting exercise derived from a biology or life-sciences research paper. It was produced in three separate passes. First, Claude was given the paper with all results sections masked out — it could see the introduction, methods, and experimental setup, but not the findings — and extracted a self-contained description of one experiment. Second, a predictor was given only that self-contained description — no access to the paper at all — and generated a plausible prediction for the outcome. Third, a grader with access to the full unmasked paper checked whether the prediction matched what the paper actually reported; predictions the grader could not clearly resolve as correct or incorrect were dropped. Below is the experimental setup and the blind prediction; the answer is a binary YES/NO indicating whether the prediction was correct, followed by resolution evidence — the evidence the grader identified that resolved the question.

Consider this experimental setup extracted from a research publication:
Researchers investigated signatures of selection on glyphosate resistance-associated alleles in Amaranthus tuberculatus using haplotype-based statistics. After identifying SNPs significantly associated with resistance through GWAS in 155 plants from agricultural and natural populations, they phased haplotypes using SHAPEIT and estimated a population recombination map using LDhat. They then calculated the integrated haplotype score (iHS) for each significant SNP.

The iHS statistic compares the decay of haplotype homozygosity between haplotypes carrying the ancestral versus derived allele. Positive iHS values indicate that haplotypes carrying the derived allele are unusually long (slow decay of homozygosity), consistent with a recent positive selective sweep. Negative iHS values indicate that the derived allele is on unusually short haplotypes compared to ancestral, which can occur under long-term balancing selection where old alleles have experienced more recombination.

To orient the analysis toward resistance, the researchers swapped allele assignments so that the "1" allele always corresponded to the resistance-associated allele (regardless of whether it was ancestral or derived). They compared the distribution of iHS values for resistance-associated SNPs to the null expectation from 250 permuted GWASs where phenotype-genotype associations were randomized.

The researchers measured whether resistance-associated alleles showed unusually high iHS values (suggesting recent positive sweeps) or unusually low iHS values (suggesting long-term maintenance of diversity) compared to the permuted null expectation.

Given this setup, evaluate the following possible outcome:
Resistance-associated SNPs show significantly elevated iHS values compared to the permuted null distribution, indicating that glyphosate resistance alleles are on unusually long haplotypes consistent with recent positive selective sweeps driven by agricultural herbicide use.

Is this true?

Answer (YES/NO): NO